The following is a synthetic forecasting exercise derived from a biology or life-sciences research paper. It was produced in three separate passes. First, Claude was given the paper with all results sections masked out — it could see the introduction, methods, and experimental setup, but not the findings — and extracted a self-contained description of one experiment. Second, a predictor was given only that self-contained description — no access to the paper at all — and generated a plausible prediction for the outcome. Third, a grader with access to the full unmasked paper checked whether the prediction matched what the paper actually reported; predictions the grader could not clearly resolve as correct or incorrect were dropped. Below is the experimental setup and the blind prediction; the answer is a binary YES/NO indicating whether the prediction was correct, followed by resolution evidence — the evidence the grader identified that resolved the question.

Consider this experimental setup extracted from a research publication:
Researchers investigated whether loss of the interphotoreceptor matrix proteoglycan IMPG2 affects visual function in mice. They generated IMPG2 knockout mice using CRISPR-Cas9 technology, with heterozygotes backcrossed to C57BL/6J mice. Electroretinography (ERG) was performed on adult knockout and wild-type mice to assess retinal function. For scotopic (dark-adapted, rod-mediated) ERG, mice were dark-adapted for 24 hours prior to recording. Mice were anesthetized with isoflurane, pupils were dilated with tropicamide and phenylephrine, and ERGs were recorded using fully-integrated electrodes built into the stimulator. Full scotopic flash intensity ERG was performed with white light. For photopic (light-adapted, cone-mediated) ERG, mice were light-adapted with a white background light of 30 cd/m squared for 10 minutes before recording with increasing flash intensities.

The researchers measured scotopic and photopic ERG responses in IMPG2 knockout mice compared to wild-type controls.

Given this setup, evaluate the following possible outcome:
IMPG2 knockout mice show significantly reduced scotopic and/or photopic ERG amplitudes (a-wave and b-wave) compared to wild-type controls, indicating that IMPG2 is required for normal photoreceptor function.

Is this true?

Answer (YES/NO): YES